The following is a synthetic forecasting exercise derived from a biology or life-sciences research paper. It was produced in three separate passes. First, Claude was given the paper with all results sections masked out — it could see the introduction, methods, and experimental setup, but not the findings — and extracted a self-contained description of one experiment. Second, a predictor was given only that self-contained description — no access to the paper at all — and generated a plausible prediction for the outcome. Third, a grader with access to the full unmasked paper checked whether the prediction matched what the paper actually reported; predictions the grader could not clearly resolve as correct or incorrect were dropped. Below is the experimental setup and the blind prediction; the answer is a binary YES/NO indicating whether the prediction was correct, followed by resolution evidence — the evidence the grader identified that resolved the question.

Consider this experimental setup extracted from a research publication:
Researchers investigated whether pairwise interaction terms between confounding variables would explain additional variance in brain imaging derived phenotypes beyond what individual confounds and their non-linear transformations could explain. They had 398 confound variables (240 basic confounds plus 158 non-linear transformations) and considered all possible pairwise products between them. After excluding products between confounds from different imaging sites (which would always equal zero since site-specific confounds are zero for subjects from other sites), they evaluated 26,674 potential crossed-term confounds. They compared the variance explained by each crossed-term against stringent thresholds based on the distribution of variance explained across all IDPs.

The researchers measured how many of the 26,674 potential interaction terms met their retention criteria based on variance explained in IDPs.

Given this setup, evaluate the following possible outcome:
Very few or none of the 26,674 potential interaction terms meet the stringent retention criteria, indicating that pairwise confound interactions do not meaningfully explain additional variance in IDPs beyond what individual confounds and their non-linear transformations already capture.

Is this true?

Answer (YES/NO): NO